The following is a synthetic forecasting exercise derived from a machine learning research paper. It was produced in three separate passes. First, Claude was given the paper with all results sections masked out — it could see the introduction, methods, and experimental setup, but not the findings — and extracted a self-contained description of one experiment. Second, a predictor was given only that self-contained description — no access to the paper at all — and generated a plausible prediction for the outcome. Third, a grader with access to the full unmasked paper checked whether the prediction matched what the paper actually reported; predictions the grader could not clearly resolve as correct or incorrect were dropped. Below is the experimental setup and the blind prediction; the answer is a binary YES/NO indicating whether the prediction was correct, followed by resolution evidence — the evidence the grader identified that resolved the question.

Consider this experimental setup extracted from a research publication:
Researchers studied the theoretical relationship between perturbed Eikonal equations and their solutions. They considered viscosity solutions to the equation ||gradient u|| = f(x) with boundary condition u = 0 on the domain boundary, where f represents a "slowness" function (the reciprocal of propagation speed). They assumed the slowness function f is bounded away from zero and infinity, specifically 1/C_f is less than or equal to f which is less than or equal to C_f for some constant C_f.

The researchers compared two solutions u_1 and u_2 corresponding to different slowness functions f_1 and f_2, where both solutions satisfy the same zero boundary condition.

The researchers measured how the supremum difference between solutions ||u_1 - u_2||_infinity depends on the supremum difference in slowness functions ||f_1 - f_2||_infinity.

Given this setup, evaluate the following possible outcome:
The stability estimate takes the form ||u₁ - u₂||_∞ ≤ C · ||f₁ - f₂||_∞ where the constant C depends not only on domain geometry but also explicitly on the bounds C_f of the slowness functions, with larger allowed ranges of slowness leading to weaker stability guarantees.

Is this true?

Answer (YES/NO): NO